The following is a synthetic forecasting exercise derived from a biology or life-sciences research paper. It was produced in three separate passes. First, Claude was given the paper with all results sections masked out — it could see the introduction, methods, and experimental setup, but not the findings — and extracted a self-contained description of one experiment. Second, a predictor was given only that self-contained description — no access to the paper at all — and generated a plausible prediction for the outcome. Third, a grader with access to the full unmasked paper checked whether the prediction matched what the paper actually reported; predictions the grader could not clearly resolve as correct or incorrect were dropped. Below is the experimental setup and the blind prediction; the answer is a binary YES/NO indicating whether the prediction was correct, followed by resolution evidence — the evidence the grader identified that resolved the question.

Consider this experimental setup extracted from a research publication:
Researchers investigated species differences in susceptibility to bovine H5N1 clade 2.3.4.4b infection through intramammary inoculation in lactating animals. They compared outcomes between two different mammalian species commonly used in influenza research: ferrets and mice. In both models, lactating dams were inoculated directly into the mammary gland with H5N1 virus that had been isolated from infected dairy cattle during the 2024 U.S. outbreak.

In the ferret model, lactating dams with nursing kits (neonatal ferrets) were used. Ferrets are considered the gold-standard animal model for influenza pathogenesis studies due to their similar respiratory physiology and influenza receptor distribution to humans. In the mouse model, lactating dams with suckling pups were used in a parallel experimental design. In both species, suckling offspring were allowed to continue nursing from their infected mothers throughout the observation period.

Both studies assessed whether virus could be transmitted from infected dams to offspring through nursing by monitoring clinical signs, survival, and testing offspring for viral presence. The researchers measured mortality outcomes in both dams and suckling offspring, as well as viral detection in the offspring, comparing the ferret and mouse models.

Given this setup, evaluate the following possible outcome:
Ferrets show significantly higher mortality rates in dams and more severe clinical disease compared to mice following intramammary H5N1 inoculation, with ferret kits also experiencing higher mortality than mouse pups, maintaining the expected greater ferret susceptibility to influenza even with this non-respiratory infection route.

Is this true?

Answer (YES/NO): YES